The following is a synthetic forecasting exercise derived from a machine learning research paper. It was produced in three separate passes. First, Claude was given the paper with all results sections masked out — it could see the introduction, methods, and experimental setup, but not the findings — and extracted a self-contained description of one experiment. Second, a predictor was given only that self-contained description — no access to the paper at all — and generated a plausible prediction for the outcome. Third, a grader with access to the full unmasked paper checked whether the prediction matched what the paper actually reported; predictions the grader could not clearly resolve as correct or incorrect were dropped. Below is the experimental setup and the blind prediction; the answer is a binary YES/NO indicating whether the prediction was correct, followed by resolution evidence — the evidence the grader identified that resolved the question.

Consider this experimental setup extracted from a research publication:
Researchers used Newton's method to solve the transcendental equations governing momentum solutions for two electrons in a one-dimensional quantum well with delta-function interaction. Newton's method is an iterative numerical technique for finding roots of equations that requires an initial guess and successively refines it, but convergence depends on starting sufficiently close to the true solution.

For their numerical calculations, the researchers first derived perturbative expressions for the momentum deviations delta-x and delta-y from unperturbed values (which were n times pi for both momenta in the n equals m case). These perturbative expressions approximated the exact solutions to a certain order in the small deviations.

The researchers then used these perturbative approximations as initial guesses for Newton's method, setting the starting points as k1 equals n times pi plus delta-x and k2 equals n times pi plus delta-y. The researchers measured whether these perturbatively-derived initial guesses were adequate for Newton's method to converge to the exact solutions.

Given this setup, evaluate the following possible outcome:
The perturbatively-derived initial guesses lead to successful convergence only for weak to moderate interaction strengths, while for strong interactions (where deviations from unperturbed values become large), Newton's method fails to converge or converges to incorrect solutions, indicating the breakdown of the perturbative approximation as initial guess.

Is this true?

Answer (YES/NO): NO